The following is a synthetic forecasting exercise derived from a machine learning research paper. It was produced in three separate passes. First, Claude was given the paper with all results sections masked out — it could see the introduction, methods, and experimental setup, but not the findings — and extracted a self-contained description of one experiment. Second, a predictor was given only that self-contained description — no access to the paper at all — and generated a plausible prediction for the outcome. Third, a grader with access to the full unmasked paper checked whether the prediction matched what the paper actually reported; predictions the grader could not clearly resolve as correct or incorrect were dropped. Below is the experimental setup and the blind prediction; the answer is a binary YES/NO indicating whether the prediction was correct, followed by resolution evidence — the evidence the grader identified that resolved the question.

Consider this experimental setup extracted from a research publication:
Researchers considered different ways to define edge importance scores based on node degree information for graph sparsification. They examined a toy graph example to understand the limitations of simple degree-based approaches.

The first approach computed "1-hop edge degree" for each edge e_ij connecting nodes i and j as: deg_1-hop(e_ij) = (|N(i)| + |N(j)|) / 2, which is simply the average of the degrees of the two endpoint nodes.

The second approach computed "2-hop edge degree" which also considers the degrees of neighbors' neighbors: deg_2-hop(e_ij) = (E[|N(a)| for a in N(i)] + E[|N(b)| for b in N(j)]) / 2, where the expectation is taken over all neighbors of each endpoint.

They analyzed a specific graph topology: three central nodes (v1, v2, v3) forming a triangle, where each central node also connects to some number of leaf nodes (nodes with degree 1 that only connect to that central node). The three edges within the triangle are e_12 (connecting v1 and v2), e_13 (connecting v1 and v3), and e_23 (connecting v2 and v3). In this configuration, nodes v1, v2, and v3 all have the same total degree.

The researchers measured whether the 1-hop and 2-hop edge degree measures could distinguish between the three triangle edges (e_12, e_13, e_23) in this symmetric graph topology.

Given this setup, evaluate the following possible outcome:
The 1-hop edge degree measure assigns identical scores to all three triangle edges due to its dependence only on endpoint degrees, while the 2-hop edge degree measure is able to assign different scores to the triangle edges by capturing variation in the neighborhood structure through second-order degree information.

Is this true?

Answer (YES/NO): YES